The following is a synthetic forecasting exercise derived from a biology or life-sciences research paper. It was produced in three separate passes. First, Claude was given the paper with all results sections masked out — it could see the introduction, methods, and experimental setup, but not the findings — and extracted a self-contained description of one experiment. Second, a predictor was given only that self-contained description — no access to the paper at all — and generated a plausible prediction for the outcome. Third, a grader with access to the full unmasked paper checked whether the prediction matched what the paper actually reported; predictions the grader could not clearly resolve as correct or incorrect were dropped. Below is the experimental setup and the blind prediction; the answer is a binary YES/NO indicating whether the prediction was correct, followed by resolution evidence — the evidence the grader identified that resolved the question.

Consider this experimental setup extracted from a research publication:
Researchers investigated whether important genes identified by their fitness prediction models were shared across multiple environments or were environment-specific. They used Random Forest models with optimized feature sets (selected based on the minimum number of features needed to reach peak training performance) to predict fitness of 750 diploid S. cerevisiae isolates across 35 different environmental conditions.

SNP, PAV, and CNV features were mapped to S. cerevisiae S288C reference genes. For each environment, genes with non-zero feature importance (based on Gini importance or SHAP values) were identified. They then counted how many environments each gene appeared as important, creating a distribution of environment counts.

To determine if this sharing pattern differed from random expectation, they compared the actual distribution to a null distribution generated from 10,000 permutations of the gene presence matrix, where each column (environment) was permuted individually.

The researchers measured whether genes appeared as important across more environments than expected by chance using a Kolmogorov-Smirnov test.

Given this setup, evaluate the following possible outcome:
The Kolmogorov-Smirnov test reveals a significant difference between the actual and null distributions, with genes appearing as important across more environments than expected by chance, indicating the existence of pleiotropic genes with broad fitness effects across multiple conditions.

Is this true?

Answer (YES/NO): NO